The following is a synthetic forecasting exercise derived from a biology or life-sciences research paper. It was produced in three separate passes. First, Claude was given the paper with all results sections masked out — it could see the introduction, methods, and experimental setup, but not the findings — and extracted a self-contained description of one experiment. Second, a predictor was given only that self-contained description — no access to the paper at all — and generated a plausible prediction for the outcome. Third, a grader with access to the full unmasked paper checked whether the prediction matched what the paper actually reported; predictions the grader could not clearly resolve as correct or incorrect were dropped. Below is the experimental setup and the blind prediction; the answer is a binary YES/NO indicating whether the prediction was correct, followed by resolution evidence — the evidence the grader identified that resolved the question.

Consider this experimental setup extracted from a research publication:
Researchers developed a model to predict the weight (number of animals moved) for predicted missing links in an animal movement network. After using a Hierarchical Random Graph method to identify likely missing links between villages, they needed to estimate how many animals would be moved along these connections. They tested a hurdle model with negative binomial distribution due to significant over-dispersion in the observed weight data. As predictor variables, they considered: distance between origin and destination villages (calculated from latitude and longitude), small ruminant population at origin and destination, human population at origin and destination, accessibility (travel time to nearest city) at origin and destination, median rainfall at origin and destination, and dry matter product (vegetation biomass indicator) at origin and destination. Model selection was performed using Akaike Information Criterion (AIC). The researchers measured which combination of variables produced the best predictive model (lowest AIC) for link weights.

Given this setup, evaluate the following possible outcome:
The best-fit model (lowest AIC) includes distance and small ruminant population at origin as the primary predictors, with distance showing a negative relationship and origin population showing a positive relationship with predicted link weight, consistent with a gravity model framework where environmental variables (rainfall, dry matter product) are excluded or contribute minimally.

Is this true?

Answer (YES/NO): NO